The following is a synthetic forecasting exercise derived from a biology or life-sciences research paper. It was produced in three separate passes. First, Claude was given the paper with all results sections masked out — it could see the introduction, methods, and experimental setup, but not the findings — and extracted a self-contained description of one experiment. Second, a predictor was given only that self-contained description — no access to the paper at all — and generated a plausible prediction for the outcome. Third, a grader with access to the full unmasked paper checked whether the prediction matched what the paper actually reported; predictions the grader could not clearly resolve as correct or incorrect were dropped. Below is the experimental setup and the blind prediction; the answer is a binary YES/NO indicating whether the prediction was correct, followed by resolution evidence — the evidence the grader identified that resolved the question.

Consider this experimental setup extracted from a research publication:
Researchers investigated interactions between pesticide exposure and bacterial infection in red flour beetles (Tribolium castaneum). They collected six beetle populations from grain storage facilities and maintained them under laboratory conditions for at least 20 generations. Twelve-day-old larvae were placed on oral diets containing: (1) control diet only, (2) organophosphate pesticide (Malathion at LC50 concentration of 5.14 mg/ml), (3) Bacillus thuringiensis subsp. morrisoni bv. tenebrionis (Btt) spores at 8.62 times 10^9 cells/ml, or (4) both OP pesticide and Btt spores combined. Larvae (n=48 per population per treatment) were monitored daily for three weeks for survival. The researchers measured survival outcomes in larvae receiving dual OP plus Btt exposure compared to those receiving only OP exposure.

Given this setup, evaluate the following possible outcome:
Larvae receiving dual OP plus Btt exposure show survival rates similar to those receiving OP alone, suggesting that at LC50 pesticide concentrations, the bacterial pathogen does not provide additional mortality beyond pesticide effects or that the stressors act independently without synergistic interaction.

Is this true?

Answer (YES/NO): NO